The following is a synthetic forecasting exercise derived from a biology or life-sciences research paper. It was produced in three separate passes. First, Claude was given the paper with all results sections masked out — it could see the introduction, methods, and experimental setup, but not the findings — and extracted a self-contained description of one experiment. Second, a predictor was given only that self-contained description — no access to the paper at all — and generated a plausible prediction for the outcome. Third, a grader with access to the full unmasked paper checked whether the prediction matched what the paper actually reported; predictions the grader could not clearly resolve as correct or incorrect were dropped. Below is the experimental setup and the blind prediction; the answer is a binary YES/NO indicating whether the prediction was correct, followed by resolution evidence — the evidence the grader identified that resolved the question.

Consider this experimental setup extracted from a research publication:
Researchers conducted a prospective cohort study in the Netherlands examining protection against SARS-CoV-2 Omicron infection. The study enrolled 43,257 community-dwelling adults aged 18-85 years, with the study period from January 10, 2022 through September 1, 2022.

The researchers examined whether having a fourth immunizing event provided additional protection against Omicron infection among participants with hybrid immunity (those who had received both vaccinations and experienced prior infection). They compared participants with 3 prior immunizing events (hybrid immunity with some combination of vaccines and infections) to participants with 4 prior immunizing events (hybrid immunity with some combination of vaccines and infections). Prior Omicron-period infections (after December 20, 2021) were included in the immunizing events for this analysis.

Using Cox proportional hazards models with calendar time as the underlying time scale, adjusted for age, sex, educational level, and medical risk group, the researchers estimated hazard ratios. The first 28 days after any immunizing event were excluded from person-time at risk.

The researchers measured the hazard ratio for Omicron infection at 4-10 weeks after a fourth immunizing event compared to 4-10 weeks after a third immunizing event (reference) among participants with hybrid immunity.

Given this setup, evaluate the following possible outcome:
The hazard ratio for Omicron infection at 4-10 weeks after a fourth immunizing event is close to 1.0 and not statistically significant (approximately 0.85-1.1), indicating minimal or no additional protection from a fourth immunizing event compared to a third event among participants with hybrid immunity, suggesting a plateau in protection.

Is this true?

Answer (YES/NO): YES